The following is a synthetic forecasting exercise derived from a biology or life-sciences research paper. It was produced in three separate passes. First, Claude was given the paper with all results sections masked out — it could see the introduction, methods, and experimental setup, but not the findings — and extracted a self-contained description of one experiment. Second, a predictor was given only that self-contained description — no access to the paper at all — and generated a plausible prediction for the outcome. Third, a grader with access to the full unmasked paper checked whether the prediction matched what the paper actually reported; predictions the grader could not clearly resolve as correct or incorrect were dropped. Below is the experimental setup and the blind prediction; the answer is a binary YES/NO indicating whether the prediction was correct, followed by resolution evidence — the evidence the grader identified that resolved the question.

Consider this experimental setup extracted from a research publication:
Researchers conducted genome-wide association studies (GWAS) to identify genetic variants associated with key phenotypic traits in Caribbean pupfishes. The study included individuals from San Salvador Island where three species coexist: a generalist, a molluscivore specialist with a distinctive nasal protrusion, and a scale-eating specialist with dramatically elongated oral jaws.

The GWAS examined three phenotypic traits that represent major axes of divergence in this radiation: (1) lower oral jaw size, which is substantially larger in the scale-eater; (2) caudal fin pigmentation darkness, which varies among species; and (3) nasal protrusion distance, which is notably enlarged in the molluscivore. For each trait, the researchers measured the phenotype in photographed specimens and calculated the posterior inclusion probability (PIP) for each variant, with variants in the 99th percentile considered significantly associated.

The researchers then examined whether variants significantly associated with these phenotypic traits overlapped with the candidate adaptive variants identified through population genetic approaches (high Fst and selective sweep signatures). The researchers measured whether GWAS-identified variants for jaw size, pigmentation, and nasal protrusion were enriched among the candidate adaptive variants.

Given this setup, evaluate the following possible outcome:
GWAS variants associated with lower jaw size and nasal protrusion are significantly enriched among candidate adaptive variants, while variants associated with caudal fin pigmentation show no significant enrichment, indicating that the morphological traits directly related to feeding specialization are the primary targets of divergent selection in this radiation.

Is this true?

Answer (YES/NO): NO